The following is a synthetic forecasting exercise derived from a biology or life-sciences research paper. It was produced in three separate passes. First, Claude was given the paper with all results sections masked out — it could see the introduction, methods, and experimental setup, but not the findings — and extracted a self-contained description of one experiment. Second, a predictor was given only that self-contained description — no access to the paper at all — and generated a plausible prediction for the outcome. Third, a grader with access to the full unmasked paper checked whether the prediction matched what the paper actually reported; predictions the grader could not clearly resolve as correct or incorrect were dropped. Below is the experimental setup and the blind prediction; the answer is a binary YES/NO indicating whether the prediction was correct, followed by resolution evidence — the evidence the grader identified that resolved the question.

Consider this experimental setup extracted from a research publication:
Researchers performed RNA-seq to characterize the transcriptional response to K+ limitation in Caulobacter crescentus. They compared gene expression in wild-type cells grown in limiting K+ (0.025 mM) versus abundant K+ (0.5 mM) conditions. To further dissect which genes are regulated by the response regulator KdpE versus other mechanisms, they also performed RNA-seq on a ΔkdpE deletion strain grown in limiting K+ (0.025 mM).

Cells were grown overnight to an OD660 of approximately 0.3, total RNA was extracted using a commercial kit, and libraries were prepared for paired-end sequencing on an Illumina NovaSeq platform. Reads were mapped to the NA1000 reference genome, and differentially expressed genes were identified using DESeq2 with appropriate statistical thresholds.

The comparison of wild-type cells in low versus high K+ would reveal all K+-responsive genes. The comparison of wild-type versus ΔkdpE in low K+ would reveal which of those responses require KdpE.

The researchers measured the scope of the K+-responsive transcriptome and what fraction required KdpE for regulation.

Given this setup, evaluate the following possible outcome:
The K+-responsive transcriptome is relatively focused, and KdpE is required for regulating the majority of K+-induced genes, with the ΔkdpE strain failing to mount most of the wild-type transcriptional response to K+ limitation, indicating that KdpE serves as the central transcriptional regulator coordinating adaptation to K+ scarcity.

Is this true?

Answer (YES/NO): NO